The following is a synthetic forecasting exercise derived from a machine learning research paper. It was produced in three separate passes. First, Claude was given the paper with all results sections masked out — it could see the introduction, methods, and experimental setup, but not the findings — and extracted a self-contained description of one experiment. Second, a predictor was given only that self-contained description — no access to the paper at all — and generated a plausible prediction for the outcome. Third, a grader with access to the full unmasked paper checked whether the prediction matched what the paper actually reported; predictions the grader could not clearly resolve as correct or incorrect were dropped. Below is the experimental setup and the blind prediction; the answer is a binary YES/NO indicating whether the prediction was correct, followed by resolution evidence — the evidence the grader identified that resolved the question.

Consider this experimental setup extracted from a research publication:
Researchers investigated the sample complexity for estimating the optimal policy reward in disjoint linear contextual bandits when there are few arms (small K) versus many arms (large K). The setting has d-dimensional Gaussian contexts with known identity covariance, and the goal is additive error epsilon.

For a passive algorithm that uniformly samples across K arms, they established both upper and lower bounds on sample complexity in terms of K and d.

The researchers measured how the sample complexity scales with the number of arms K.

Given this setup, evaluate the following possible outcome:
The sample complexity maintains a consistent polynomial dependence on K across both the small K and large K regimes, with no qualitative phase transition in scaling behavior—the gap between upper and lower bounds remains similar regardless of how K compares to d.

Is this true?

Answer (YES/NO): YES